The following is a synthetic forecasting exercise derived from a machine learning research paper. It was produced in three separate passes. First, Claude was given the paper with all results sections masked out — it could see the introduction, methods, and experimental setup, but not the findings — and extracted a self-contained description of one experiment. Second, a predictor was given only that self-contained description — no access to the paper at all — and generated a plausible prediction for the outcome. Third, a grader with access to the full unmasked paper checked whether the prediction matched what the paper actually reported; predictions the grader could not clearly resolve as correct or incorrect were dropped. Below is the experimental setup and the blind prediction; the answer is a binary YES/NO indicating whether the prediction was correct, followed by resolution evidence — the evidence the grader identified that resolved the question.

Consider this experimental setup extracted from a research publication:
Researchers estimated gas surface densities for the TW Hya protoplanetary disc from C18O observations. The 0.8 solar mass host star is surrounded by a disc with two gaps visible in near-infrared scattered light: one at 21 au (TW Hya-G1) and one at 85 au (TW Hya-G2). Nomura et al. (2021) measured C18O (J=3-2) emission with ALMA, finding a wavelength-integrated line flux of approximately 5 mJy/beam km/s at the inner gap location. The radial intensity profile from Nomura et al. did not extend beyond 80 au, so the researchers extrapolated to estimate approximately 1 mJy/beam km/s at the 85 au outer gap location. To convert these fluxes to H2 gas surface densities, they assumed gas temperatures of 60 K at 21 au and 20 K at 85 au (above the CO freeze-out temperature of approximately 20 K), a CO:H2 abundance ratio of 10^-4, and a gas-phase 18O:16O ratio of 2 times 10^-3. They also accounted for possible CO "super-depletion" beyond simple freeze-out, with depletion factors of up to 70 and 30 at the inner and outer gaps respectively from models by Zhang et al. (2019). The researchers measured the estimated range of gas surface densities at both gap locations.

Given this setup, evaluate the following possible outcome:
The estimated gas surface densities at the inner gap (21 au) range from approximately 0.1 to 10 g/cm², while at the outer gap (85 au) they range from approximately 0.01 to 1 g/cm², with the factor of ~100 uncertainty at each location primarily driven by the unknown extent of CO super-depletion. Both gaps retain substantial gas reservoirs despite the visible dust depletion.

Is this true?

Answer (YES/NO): NO